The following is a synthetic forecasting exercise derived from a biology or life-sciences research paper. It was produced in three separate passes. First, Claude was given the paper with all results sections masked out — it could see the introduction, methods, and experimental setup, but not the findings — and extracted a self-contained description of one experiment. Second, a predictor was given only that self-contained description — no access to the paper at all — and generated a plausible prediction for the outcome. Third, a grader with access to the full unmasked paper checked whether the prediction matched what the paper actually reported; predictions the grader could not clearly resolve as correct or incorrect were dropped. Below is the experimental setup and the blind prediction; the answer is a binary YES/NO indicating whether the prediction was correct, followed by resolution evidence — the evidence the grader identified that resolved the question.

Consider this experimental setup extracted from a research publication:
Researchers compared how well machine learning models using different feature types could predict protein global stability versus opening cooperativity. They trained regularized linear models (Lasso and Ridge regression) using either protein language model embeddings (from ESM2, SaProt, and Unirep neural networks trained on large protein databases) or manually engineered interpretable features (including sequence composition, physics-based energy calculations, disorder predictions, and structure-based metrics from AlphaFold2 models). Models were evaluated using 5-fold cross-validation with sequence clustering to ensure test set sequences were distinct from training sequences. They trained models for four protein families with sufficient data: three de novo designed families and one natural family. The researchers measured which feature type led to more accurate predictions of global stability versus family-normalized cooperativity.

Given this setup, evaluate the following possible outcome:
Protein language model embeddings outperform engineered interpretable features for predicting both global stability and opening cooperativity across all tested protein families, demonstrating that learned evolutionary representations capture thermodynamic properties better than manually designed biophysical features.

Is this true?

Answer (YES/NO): NO